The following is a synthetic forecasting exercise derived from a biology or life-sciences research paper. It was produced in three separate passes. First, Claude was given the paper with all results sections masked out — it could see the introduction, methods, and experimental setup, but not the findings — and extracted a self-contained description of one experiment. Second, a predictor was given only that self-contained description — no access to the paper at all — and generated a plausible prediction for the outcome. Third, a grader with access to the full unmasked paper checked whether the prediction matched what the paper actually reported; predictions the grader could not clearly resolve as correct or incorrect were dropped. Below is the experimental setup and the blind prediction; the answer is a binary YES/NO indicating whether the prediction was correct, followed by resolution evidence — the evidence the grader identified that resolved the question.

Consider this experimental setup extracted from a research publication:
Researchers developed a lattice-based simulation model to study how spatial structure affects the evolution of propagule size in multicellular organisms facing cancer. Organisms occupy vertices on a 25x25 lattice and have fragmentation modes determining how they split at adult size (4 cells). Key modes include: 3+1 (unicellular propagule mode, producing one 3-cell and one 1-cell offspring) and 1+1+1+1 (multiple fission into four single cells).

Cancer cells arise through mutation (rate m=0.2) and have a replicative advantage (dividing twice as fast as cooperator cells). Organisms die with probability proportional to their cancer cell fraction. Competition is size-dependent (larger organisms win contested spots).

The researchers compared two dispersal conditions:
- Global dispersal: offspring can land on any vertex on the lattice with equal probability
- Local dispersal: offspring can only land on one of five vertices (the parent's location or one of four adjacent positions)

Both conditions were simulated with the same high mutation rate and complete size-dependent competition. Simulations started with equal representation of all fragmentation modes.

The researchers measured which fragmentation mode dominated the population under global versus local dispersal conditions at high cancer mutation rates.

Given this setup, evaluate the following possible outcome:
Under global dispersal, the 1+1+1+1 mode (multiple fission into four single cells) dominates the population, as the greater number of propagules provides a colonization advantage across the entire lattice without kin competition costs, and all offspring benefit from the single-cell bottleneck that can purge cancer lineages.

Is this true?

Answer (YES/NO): YES